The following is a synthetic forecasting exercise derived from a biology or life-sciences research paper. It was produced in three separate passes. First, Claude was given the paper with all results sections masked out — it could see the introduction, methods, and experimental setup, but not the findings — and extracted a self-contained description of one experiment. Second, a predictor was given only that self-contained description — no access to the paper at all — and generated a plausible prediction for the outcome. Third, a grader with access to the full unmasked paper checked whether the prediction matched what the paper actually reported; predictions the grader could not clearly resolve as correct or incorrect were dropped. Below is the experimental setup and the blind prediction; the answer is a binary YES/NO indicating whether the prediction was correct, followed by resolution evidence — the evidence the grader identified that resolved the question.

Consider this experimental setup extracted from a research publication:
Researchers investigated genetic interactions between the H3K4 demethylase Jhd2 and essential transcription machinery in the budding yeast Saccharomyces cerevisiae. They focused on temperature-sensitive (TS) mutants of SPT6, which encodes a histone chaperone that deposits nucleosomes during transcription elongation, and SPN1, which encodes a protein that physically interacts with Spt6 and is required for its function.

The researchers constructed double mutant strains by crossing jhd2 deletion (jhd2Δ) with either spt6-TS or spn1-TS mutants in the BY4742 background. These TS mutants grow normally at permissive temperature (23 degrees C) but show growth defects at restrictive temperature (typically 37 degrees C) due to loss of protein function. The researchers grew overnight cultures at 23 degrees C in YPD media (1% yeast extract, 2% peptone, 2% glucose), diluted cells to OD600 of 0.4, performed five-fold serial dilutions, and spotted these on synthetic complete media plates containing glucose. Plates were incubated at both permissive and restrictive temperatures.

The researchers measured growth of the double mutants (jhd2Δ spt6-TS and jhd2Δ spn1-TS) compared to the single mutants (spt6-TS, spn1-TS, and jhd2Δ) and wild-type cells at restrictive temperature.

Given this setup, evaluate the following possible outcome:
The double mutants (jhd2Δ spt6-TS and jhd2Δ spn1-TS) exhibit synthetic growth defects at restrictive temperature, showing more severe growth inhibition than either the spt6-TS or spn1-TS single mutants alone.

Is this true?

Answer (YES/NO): NO